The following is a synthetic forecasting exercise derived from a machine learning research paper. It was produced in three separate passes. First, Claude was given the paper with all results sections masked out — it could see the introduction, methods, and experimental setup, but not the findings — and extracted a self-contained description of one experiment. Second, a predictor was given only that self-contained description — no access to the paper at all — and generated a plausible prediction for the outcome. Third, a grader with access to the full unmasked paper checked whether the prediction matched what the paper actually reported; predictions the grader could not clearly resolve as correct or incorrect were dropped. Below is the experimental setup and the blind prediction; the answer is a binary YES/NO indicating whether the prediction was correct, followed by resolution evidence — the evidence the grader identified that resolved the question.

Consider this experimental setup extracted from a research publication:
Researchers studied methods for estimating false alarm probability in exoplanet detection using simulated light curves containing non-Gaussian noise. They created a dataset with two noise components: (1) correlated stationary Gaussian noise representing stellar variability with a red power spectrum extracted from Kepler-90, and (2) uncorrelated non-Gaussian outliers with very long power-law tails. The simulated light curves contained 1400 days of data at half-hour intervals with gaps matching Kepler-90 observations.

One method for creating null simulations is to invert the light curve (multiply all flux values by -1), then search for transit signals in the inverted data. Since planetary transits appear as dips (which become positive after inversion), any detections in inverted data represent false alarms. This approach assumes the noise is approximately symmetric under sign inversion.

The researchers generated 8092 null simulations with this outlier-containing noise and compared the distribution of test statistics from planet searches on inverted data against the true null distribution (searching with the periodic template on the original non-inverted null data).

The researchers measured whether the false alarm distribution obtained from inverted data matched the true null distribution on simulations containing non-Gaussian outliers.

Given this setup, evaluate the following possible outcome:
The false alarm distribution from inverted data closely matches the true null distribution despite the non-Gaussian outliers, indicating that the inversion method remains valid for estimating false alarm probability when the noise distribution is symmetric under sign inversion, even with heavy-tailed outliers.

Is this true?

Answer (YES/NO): NO